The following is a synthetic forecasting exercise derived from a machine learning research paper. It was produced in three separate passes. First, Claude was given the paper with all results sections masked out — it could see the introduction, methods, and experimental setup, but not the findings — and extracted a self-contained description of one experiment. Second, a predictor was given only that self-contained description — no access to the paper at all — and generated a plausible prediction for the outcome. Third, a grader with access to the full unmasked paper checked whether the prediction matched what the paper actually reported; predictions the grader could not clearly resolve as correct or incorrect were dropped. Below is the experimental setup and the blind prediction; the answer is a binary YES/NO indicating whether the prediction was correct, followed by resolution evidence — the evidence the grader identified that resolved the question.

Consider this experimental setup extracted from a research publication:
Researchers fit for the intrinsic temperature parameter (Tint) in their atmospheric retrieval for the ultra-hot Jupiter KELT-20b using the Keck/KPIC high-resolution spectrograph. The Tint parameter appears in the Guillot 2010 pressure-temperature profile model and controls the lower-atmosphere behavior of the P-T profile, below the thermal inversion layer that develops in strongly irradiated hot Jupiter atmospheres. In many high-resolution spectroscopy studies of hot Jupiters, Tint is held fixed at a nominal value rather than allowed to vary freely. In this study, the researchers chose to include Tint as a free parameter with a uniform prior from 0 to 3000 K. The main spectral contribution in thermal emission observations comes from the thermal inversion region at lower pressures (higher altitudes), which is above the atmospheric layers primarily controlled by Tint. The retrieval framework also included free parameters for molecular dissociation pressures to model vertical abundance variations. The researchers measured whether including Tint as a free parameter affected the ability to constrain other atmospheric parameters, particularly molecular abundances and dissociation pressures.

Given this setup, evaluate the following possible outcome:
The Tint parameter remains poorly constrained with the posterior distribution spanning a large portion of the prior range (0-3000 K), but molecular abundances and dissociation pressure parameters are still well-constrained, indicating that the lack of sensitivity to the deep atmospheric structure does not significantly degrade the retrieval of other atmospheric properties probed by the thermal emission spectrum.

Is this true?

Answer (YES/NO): NO